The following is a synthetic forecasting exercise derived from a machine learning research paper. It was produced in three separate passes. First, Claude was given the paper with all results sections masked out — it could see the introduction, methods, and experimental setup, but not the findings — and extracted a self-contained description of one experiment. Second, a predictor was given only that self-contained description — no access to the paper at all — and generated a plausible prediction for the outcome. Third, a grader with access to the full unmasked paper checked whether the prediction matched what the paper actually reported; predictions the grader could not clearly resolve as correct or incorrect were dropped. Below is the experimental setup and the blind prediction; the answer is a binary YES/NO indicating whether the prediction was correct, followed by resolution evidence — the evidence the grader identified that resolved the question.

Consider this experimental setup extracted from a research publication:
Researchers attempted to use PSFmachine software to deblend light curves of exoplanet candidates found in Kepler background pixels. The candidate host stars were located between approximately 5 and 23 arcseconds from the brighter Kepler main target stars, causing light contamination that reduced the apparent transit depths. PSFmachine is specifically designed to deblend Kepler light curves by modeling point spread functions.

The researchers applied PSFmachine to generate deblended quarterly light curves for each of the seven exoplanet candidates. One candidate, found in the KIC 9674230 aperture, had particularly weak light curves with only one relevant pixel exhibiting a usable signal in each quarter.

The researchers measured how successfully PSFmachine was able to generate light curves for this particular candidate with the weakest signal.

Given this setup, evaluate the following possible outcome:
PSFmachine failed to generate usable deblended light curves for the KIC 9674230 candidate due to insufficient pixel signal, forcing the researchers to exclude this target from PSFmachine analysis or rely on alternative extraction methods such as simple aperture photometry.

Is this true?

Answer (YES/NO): YES